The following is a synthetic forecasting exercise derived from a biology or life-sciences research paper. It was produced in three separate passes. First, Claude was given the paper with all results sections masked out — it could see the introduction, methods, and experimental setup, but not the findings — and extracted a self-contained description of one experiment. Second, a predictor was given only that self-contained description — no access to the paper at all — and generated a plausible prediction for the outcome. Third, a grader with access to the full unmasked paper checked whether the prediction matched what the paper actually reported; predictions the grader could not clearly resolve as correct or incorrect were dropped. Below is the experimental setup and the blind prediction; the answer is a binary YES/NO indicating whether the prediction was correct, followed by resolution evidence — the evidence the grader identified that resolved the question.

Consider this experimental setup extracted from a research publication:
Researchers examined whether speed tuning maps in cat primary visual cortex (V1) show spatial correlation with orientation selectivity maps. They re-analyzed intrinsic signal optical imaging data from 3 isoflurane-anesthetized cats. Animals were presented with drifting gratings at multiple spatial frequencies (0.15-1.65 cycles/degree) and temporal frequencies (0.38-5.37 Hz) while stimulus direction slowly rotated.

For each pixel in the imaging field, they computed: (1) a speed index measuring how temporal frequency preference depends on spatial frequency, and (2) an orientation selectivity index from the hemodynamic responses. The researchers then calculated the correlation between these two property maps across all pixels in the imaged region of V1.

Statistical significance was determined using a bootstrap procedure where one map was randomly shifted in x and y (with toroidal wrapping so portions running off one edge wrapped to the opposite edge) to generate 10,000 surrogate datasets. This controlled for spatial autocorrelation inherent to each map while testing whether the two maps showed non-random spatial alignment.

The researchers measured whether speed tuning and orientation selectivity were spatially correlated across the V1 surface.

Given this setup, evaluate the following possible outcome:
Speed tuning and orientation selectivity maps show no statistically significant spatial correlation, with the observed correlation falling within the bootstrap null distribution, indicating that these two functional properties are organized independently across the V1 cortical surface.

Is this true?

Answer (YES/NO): NO